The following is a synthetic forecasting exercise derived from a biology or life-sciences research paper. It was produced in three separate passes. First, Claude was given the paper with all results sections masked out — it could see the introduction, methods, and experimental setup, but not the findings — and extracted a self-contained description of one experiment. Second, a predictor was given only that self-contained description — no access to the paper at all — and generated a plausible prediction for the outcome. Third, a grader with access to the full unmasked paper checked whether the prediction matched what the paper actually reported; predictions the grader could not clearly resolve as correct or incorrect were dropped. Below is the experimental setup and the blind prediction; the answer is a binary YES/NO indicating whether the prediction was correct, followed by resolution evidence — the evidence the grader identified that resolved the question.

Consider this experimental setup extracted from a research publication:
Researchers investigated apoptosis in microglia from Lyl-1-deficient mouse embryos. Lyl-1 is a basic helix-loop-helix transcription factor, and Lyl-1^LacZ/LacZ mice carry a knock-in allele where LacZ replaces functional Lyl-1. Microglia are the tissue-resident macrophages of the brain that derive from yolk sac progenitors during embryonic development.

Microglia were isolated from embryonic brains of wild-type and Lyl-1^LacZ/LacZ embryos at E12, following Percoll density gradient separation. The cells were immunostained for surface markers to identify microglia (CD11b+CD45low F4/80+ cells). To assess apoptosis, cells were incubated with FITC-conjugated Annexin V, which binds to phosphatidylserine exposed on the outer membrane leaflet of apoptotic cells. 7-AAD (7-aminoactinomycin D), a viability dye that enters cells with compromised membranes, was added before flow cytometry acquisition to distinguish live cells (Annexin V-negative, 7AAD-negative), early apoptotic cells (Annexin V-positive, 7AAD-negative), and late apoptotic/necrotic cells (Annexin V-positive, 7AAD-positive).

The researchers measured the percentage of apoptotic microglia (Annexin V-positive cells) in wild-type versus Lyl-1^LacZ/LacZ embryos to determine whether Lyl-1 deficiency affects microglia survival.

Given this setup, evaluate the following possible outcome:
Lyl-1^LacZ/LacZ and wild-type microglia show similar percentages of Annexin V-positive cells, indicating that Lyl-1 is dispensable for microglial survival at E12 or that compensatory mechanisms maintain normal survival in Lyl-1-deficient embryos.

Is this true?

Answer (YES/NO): YES